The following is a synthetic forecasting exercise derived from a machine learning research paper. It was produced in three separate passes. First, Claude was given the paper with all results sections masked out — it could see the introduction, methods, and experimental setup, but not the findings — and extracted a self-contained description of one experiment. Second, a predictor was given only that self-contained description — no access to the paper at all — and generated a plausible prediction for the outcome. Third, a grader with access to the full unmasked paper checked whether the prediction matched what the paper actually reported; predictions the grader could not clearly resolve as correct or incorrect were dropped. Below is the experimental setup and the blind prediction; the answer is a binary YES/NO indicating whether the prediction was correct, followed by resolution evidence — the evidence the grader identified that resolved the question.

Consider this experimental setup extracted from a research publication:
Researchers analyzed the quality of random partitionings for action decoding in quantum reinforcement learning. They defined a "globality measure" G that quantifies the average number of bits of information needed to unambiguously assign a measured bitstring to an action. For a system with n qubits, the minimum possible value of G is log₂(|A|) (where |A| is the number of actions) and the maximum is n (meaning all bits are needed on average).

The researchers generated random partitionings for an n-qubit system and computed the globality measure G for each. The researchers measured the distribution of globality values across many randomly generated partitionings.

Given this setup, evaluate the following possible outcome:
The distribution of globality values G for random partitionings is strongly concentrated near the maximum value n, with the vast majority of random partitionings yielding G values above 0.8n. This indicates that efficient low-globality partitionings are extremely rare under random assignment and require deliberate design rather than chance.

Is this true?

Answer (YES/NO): NO